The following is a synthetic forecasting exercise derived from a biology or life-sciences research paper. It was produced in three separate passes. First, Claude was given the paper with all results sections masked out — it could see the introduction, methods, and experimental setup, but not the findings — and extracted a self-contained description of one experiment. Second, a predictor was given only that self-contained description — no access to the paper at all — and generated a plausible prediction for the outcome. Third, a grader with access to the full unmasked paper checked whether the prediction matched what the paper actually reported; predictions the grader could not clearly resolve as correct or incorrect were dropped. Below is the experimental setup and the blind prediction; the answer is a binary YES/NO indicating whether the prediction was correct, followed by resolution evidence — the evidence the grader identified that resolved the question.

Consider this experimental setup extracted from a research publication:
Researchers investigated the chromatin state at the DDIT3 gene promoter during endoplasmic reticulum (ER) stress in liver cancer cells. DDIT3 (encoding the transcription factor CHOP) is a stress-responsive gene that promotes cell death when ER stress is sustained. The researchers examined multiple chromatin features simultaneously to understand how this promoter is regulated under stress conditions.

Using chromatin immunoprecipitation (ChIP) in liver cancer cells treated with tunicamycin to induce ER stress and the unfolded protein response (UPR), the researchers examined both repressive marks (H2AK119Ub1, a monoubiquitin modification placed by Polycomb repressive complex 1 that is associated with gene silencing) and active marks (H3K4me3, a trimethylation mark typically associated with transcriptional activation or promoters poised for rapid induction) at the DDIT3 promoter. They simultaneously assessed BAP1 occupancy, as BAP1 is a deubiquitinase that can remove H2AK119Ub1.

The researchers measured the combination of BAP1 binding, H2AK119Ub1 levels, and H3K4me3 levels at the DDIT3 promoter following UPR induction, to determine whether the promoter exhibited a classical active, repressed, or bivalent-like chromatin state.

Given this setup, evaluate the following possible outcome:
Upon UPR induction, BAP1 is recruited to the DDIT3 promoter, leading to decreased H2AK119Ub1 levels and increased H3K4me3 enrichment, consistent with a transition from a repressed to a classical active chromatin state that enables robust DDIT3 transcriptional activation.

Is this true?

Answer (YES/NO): NO